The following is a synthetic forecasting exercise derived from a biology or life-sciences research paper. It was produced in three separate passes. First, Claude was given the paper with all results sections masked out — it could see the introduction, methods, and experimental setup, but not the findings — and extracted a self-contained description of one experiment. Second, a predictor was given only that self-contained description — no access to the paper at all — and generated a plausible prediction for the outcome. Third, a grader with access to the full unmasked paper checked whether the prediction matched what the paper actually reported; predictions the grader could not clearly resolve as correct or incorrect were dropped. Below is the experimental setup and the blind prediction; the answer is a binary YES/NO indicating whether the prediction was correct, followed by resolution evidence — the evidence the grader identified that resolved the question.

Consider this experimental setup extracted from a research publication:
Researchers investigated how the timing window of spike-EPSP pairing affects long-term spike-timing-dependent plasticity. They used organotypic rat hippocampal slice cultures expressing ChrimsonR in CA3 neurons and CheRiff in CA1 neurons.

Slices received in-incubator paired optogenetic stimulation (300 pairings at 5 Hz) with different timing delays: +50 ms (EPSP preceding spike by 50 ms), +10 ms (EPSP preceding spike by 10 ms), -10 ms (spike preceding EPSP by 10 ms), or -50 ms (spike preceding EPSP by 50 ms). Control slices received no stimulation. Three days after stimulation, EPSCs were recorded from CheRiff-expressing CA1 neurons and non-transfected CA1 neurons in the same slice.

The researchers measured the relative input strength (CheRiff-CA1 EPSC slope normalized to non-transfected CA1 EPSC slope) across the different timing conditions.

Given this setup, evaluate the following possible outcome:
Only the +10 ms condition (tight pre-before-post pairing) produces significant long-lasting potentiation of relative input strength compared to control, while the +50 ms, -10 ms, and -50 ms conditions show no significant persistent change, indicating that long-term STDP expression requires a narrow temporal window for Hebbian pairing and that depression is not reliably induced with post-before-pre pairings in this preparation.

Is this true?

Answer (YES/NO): NO